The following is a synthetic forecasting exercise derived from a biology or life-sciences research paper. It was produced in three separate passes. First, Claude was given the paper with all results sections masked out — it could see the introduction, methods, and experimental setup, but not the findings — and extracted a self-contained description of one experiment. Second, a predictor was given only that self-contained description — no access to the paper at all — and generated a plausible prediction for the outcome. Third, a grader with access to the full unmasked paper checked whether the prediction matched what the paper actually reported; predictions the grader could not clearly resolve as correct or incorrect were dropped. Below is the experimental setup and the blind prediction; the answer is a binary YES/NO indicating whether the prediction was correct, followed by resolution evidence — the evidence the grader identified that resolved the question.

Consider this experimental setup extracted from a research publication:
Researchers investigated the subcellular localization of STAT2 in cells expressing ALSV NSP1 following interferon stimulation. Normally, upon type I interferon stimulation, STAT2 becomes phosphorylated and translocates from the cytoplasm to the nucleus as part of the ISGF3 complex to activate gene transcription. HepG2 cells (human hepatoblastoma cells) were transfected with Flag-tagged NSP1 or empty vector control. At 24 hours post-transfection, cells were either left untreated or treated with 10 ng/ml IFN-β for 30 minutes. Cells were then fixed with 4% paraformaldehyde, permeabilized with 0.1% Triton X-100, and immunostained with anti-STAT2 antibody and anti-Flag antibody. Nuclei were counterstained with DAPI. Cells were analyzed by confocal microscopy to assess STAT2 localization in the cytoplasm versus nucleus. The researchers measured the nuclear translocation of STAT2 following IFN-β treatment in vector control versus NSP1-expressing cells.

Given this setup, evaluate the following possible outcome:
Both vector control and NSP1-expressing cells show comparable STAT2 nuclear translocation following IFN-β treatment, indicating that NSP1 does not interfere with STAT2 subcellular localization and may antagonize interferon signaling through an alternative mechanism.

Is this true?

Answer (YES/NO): NO